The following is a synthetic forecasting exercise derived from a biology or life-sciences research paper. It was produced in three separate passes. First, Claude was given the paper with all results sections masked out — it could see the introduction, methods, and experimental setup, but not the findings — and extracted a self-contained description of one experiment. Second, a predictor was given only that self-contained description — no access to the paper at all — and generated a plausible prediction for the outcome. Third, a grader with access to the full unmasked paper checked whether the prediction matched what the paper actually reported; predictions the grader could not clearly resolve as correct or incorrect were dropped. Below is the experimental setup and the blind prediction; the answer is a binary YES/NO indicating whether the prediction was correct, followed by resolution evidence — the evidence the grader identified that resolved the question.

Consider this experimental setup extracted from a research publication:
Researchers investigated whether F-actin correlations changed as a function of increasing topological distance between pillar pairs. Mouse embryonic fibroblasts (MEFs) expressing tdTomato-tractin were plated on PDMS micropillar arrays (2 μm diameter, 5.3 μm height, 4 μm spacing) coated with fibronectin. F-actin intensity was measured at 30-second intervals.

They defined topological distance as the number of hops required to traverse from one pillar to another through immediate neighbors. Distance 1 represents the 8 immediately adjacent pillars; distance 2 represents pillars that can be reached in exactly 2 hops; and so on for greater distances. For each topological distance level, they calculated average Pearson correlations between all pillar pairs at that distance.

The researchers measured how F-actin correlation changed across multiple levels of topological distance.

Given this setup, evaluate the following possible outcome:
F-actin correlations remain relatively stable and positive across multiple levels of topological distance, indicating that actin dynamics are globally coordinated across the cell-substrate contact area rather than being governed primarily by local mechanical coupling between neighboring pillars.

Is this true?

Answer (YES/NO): NO